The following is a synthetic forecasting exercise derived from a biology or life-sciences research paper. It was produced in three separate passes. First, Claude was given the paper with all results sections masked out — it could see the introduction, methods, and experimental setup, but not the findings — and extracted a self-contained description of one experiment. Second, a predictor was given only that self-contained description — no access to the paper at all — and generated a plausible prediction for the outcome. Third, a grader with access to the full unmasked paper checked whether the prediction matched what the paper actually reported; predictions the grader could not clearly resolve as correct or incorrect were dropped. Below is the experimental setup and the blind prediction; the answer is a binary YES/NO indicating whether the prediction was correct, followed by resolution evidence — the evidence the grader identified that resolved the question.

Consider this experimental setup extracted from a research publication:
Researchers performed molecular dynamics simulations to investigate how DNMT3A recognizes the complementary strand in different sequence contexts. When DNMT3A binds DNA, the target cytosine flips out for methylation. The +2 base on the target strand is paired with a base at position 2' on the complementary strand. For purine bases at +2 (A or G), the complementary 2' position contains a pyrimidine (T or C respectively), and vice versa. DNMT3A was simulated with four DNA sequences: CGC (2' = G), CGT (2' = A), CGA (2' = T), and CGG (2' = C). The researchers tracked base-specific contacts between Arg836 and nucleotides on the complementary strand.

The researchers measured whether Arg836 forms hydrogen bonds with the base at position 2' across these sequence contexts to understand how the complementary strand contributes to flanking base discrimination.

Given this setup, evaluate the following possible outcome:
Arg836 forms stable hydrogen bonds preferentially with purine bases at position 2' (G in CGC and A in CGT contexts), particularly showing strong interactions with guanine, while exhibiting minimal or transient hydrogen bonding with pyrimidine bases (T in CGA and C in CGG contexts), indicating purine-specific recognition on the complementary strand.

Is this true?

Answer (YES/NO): NO